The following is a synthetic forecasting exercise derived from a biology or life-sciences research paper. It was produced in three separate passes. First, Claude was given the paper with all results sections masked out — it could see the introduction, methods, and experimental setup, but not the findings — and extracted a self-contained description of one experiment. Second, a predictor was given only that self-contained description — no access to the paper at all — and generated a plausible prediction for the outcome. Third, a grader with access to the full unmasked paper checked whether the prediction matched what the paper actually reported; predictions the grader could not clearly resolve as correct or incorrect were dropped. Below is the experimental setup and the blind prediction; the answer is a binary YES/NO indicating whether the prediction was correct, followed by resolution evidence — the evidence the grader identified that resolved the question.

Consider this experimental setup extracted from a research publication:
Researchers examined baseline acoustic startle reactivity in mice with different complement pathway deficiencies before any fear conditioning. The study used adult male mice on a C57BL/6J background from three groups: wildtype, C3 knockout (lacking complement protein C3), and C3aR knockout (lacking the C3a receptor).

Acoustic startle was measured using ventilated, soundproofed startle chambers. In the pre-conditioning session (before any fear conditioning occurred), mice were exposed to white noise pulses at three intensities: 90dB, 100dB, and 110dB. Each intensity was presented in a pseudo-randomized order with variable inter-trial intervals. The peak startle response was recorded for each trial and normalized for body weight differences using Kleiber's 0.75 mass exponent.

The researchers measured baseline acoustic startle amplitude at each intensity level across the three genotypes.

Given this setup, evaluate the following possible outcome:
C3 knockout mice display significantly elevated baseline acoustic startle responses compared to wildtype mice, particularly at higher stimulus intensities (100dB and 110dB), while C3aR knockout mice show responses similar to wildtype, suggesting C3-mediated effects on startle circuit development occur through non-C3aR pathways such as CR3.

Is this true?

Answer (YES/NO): NO